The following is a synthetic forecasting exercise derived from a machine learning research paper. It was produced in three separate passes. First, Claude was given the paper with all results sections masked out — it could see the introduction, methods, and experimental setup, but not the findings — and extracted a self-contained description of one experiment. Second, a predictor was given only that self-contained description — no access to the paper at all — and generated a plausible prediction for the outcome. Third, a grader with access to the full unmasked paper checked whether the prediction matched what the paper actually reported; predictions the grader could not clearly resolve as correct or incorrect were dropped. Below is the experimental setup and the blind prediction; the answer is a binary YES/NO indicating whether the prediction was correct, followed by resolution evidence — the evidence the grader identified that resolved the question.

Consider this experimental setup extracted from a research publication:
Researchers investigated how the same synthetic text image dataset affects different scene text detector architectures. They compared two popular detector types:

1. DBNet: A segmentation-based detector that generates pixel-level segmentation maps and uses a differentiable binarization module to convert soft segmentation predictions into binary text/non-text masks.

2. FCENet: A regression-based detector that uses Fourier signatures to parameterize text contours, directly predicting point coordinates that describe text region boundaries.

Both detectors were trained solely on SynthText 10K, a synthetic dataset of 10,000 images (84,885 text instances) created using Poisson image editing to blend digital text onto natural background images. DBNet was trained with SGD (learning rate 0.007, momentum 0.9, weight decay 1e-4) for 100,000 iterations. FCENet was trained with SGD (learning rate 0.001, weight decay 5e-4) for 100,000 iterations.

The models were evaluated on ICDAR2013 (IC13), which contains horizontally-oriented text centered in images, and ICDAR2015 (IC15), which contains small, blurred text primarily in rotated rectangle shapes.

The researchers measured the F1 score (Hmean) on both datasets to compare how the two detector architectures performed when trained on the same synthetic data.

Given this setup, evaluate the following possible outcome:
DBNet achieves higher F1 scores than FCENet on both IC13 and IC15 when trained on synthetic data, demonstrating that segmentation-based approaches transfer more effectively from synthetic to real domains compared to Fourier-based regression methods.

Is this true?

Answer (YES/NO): NO